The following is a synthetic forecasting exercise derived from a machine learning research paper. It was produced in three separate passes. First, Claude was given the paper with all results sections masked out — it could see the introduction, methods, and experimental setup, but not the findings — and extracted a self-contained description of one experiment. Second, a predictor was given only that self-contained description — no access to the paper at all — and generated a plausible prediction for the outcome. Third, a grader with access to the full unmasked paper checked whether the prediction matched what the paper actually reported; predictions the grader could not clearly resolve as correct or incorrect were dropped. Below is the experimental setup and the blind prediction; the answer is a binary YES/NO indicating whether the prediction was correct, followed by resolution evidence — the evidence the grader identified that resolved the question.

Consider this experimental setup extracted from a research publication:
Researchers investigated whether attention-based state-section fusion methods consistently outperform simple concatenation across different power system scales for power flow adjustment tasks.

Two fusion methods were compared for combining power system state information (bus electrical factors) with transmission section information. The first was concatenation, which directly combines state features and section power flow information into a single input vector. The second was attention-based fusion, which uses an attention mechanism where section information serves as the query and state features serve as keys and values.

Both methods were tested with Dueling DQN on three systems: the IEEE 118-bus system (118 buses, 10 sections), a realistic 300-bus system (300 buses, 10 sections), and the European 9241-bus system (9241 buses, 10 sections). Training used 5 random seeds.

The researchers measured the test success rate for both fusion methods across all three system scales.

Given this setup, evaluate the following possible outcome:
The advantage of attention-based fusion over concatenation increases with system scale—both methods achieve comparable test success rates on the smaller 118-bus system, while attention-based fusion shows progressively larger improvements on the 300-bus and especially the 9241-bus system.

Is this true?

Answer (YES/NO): NO